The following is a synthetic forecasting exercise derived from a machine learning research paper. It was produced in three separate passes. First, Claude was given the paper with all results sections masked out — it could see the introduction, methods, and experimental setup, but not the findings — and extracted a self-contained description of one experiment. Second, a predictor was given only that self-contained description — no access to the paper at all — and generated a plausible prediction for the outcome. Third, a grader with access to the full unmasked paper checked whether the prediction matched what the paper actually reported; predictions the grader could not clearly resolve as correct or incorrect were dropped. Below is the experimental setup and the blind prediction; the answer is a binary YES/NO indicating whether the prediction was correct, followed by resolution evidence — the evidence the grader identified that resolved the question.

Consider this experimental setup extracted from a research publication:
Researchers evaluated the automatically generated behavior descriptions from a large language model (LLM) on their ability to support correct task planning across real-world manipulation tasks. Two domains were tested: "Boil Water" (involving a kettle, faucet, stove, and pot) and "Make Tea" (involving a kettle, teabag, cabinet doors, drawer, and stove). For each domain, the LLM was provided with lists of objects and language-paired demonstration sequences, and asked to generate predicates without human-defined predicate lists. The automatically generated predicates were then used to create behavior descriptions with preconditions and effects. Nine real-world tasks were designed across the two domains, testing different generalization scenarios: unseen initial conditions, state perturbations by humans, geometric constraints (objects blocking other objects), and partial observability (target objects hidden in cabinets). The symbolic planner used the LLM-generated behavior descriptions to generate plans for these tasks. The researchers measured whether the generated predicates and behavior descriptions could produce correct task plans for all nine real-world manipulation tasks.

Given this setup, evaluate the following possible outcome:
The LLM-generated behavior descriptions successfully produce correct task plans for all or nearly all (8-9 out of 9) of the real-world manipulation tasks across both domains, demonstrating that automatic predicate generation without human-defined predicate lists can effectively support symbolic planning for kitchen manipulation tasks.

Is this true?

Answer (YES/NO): YES